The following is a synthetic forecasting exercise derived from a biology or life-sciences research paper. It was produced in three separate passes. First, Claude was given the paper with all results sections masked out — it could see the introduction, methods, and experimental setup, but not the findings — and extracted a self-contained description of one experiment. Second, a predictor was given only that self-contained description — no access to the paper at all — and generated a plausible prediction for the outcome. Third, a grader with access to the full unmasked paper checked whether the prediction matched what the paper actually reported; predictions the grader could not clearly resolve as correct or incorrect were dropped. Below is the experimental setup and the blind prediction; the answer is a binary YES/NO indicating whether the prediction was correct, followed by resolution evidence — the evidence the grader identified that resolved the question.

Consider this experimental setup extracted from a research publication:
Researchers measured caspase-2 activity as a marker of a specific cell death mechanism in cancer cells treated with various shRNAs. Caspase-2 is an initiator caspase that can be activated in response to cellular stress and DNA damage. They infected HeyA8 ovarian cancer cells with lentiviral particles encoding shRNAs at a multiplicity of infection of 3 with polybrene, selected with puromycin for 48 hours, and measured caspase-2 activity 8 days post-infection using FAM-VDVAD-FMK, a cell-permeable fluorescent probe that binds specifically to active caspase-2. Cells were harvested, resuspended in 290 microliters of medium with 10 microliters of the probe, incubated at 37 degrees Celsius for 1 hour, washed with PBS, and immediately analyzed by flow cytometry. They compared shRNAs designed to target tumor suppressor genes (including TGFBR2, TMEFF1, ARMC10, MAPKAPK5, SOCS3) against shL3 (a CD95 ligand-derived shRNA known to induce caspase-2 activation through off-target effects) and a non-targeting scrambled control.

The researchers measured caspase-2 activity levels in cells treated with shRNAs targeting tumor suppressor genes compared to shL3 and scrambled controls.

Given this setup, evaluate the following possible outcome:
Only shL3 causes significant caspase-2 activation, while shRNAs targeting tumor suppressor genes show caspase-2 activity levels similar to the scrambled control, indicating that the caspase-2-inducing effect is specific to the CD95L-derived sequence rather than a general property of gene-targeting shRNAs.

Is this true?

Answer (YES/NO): NO